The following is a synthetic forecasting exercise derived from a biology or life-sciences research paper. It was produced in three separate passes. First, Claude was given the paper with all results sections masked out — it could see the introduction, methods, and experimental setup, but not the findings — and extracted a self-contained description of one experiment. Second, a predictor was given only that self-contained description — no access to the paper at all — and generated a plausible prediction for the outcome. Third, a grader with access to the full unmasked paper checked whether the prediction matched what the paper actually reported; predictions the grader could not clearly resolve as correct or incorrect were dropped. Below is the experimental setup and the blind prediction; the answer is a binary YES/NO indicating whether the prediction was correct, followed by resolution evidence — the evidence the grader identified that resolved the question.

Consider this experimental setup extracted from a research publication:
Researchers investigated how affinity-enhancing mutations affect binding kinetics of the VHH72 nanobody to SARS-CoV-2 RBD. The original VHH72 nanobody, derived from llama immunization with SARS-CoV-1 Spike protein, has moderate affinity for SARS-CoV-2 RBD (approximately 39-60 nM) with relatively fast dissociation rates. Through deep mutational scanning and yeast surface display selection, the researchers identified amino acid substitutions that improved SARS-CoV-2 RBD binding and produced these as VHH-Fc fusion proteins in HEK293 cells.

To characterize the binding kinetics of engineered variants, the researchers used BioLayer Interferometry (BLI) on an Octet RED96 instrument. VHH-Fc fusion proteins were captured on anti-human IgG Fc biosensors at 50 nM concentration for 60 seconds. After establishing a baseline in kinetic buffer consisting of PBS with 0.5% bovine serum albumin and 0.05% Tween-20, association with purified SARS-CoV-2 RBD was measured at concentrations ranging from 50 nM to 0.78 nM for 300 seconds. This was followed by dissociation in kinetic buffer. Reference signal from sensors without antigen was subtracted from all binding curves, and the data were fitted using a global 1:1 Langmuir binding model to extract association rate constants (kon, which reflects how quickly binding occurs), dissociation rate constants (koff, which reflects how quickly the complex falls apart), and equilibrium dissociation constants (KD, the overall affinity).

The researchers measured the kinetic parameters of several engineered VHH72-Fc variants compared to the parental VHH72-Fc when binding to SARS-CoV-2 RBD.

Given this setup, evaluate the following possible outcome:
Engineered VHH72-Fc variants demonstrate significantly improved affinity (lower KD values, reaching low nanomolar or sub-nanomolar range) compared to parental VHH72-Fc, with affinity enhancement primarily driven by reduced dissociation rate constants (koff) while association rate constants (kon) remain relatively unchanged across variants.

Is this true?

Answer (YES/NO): YES